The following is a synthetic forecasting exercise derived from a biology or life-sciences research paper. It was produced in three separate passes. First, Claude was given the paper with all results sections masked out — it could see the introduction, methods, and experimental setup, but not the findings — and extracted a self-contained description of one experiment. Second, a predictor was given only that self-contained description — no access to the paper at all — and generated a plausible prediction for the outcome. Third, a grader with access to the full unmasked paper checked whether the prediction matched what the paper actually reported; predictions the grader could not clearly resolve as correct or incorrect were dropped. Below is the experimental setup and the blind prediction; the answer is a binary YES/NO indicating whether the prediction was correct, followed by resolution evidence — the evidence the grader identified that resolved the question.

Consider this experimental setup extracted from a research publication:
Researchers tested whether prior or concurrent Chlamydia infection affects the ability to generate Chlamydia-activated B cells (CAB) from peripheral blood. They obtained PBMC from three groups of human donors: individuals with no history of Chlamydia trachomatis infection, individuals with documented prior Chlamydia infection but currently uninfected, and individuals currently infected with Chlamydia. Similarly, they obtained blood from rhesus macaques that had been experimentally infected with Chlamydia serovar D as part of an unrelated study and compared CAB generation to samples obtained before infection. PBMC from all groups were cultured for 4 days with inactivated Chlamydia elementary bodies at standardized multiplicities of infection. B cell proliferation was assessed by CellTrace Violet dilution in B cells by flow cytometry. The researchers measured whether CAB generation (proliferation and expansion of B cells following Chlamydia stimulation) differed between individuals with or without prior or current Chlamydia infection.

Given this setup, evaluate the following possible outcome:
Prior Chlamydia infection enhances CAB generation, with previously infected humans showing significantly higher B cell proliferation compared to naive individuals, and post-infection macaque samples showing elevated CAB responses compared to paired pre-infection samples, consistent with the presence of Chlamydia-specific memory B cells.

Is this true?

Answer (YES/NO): NO